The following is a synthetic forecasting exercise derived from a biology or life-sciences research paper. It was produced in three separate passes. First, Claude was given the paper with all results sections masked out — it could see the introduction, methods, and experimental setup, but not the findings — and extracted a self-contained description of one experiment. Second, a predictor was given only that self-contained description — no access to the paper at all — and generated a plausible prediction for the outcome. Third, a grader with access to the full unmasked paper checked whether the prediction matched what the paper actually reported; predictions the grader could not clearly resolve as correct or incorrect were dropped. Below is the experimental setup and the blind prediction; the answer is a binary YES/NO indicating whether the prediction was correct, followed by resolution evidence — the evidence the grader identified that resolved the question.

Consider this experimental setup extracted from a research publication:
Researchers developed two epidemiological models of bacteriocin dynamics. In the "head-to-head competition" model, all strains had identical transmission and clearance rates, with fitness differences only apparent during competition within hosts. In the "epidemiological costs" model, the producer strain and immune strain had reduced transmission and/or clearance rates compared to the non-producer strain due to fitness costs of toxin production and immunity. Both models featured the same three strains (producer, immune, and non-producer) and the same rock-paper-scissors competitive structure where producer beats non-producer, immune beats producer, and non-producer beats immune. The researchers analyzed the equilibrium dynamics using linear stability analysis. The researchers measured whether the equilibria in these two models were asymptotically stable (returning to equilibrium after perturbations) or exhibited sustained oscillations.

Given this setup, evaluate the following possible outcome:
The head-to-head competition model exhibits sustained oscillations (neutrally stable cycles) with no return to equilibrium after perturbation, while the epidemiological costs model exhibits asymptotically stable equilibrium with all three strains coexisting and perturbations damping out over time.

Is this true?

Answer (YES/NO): NO